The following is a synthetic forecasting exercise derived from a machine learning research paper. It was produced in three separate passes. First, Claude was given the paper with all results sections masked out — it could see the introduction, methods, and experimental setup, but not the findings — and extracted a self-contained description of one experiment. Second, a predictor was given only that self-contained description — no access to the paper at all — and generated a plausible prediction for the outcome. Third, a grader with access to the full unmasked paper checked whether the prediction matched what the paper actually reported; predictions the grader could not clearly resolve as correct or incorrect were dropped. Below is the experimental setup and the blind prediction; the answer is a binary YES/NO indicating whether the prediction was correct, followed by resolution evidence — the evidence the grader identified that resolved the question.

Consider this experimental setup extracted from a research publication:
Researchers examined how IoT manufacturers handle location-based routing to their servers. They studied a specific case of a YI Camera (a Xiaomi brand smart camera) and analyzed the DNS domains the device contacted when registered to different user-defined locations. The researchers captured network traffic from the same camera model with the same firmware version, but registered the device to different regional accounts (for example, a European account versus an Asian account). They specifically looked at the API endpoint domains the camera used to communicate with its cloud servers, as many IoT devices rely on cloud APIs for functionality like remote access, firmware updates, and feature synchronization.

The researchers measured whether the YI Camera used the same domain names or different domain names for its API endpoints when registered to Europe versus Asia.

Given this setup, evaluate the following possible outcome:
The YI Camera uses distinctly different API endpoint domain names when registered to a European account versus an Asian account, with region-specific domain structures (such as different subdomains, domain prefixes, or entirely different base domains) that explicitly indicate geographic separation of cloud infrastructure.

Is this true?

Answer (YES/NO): YES